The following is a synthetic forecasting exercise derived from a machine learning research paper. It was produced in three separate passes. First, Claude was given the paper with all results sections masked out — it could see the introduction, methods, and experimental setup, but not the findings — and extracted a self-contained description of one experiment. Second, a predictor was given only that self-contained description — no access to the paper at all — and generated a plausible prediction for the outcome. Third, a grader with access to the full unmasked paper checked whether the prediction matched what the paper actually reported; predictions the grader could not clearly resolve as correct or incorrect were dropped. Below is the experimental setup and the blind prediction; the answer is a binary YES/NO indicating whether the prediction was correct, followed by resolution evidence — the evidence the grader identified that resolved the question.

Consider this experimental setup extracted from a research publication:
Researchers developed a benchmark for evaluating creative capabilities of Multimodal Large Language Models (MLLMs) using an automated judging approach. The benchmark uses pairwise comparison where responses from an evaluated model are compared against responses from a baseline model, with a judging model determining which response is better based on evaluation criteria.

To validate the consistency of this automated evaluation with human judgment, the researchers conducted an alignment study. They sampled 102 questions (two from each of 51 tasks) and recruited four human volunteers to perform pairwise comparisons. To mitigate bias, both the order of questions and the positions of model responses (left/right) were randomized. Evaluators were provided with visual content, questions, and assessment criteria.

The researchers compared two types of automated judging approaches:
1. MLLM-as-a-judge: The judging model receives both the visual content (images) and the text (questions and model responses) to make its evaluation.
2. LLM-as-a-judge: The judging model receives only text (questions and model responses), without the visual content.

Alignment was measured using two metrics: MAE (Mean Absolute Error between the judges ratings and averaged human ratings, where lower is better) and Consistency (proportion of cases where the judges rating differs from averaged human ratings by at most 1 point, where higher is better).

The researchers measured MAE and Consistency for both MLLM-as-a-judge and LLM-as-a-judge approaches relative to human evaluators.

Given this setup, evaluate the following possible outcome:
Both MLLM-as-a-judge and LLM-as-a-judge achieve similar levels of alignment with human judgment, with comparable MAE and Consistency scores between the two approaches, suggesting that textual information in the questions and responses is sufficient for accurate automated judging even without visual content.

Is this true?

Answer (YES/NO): NO